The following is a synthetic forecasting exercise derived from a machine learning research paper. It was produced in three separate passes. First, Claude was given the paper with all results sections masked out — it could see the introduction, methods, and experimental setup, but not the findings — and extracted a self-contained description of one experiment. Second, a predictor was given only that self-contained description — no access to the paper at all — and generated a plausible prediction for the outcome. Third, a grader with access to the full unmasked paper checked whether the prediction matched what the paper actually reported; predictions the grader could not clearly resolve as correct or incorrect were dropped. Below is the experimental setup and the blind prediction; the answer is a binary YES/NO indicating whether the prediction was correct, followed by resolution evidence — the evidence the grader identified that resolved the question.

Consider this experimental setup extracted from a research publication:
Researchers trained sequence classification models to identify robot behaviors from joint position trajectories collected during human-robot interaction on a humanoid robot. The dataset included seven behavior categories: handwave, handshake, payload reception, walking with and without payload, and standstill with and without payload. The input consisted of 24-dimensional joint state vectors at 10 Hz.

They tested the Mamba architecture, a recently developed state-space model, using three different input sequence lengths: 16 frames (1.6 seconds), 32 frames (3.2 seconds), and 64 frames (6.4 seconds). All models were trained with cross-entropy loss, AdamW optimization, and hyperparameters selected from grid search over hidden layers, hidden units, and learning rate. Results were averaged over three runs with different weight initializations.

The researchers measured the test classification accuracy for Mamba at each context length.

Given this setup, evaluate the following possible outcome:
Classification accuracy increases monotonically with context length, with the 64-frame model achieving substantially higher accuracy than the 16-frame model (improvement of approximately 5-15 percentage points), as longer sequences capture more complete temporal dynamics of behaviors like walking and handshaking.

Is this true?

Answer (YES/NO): NO